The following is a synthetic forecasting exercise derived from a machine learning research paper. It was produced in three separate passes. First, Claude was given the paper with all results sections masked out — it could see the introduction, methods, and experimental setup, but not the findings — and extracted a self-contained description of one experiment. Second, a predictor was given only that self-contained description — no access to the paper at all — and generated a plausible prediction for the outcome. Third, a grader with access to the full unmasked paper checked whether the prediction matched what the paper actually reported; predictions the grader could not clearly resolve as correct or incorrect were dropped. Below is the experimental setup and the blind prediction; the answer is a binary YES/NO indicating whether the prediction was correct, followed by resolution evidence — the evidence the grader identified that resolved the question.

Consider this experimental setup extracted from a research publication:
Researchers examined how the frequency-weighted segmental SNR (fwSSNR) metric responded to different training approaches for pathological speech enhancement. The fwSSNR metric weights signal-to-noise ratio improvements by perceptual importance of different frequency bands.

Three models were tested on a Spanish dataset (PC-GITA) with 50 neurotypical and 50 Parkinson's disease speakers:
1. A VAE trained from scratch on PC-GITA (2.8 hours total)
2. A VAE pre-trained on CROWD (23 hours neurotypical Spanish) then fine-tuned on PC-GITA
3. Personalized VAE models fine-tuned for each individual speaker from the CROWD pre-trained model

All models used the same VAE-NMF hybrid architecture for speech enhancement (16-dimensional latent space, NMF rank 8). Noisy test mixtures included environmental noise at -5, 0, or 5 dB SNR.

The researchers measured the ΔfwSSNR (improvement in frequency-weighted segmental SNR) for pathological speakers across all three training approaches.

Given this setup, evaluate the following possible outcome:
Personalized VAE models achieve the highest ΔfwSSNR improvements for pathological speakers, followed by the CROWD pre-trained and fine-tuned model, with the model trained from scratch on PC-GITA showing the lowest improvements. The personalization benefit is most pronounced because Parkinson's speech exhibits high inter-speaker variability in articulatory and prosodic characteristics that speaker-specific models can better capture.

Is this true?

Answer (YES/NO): YES